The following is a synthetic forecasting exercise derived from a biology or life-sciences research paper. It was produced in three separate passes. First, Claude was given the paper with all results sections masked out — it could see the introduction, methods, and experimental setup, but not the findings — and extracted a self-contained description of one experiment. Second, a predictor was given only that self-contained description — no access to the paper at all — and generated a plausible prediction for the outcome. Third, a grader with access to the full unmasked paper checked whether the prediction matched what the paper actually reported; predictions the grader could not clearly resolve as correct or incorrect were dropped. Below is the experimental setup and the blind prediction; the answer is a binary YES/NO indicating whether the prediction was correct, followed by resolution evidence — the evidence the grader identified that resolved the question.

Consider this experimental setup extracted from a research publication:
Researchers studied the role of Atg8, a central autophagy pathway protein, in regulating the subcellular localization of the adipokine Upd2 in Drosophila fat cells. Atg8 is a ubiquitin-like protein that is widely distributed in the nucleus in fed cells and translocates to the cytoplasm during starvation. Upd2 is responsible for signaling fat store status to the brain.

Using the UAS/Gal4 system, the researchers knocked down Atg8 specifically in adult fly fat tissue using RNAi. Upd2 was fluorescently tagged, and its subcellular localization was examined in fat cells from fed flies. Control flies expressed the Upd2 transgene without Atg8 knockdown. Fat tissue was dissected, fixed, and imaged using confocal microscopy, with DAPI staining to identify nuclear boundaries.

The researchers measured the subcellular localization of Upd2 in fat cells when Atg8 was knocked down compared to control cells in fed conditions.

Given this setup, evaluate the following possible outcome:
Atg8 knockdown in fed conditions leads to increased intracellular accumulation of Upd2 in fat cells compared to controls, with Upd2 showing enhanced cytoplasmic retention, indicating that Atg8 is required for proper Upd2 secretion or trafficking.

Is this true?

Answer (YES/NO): NO